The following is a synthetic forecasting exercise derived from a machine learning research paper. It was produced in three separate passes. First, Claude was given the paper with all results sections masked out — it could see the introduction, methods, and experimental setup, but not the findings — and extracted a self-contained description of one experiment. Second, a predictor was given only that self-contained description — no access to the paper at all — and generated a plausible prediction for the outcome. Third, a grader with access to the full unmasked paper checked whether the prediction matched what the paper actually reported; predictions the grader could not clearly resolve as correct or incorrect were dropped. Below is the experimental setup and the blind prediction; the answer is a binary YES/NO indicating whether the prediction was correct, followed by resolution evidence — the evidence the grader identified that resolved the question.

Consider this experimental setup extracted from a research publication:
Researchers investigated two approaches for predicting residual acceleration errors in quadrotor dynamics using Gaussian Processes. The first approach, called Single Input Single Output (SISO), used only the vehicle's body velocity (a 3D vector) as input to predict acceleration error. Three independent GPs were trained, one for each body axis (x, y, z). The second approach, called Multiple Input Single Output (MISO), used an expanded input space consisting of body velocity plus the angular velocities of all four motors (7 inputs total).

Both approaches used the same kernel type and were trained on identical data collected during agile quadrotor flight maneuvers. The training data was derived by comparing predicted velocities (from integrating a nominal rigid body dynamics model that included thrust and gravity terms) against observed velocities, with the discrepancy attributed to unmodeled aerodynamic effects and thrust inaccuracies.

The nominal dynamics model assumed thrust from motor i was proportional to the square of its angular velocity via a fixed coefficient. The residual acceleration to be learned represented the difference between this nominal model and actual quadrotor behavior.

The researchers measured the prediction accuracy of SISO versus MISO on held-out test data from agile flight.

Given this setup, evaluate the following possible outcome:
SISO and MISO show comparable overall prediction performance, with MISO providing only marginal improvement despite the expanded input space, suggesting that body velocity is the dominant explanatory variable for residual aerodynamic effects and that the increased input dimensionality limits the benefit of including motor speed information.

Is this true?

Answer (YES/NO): NO